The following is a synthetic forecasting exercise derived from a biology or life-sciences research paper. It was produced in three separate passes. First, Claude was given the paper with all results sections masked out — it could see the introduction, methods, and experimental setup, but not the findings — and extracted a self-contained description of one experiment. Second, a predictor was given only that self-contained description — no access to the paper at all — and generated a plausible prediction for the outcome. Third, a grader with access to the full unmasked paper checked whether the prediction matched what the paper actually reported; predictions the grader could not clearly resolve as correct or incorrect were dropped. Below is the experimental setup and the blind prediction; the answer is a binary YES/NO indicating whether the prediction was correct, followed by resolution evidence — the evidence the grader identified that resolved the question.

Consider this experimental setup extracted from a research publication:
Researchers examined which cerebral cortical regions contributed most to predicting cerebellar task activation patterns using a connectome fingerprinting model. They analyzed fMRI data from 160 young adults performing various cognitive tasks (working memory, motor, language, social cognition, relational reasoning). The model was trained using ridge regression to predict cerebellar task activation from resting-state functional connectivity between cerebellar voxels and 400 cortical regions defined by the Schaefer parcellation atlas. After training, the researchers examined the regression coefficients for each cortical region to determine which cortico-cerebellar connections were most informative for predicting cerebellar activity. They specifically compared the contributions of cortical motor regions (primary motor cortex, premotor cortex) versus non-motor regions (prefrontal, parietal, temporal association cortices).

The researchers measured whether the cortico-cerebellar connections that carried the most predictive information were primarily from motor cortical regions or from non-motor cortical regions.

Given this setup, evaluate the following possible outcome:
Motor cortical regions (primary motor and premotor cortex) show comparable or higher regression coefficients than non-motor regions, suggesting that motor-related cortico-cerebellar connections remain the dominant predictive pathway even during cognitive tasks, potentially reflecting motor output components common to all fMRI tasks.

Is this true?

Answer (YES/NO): NO